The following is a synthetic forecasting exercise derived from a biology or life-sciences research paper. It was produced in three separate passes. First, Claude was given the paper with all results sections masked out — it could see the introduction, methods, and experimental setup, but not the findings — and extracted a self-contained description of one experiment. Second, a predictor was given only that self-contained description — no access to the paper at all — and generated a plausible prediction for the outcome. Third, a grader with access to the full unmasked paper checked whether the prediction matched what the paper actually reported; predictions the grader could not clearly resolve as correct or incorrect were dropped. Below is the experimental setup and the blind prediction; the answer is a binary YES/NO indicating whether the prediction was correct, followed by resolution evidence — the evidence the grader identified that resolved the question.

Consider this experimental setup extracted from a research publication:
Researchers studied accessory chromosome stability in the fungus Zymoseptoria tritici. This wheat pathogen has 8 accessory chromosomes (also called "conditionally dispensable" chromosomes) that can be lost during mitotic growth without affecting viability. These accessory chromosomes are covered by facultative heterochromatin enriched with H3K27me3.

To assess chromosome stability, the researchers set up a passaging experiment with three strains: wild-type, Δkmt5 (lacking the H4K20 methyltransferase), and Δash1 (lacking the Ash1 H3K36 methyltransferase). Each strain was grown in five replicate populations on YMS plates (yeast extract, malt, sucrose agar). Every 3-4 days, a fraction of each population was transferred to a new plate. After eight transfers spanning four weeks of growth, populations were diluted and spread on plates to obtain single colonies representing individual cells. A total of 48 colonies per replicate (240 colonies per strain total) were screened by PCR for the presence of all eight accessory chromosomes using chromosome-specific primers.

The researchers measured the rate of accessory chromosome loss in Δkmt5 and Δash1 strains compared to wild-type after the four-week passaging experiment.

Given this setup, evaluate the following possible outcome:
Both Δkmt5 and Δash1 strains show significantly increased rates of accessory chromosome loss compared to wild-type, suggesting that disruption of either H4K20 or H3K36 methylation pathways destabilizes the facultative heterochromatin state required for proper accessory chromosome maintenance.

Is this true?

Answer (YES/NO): YES